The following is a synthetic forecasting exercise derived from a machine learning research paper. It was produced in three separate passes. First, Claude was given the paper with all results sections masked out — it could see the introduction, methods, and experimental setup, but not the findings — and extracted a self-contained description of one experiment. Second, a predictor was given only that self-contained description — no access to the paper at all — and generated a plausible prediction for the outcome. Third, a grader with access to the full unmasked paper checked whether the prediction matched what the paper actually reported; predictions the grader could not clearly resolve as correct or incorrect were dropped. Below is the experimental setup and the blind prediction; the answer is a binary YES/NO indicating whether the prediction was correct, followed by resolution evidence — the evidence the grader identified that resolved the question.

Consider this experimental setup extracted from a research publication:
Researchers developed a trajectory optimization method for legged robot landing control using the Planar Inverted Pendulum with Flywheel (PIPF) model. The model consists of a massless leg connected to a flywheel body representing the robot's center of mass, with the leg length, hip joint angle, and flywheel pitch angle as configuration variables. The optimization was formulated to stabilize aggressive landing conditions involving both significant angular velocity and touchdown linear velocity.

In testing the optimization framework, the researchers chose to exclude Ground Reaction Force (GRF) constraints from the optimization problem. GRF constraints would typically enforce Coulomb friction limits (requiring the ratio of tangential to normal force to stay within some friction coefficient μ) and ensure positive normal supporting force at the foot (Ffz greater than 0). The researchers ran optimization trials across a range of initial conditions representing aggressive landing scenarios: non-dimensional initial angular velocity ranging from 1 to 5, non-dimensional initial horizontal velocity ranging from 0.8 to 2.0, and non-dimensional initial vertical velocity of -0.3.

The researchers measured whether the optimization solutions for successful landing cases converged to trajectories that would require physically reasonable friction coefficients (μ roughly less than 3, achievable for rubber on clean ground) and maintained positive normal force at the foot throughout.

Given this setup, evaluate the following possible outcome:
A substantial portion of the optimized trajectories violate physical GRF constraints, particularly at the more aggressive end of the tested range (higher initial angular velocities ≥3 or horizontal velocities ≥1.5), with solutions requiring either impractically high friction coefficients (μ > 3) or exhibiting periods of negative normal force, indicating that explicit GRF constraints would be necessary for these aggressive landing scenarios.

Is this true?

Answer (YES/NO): NO